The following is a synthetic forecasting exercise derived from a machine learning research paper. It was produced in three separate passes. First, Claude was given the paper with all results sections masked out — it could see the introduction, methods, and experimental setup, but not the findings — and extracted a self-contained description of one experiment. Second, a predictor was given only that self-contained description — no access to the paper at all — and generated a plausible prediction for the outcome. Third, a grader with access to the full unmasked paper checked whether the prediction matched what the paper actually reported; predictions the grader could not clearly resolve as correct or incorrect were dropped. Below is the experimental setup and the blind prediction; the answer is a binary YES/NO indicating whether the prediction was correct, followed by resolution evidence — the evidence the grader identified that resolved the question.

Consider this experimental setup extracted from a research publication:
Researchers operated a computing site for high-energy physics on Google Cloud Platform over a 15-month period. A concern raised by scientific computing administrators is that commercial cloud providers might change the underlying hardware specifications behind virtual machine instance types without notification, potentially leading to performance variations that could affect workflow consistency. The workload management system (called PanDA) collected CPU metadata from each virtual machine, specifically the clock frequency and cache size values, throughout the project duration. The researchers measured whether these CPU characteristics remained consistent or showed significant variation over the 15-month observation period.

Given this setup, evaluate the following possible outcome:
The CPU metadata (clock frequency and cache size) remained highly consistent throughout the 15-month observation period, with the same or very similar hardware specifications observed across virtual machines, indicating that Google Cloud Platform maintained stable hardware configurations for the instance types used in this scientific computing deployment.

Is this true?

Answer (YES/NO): YES